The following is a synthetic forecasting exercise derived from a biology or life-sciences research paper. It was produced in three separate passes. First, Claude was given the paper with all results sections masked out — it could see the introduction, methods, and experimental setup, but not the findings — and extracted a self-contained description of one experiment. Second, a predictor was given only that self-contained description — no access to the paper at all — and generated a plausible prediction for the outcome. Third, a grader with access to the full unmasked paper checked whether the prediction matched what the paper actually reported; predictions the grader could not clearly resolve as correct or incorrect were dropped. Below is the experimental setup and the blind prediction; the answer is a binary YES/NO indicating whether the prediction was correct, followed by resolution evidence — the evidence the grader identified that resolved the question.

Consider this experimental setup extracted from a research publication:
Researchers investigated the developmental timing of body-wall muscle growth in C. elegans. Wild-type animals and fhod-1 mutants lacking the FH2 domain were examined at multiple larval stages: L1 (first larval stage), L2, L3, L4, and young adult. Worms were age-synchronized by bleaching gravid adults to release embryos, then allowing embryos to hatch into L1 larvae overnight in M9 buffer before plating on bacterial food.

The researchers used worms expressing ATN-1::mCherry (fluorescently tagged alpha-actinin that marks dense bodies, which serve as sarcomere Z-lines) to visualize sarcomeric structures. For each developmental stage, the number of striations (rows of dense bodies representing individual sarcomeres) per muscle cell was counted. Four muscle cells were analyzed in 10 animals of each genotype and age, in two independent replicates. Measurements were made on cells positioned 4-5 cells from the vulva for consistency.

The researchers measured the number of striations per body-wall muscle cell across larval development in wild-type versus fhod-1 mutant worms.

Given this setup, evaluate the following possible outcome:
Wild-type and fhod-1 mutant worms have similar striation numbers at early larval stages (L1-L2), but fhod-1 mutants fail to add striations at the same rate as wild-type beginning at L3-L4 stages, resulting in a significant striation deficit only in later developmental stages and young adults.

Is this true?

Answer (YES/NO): NO